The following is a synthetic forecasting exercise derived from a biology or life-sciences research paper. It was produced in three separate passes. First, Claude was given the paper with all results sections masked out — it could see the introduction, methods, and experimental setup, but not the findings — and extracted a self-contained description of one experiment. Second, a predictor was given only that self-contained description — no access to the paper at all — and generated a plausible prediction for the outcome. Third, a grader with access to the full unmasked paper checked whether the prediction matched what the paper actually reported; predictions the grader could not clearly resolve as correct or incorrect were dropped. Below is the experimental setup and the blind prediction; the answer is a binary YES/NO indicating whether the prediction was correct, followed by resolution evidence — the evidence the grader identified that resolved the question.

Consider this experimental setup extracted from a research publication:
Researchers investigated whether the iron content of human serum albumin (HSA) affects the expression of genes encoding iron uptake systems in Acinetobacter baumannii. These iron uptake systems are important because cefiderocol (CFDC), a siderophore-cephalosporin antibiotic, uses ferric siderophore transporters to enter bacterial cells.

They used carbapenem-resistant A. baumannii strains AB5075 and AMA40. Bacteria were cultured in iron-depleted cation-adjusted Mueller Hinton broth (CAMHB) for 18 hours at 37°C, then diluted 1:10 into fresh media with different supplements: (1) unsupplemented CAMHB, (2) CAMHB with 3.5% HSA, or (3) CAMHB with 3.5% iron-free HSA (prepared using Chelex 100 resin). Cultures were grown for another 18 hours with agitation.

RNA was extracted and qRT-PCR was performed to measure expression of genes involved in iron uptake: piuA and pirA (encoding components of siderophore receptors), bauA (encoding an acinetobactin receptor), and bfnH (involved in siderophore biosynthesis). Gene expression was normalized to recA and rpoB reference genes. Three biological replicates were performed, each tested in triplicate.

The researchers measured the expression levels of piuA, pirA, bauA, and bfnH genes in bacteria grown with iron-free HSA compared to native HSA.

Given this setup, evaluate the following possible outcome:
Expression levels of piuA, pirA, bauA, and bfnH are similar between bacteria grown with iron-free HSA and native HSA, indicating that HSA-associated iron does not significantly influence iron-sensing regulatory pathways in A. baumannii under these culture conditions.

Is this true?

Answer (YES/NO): NO